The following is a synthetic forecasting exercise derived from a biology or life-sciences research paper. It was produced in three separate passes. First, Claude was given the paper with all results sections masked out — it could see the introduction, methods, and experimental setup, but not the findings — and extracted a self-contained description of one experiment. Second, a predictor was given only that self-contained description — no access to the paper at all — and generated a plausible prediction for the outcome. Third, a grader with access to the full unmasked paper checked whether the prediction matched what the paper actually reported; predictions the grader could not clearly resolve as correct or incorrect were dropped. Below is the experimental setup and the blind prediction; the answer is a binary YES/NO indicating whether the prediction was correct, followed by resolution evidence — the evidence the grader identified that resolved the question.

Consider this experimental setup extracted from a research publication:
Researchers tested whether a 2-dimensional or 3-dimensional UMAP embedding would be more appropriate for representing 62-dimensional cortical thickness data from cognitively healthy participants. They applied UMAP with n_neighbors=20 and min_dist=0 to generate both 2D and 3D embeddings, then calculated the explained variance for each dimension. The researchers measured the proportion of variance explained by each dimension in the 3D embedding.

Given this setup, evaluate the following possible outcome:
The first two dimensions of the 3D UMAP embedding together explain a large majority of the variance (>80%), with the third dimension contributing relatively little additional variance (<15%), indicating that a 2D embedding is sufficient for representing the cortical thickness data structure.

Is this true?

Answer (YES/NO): YES